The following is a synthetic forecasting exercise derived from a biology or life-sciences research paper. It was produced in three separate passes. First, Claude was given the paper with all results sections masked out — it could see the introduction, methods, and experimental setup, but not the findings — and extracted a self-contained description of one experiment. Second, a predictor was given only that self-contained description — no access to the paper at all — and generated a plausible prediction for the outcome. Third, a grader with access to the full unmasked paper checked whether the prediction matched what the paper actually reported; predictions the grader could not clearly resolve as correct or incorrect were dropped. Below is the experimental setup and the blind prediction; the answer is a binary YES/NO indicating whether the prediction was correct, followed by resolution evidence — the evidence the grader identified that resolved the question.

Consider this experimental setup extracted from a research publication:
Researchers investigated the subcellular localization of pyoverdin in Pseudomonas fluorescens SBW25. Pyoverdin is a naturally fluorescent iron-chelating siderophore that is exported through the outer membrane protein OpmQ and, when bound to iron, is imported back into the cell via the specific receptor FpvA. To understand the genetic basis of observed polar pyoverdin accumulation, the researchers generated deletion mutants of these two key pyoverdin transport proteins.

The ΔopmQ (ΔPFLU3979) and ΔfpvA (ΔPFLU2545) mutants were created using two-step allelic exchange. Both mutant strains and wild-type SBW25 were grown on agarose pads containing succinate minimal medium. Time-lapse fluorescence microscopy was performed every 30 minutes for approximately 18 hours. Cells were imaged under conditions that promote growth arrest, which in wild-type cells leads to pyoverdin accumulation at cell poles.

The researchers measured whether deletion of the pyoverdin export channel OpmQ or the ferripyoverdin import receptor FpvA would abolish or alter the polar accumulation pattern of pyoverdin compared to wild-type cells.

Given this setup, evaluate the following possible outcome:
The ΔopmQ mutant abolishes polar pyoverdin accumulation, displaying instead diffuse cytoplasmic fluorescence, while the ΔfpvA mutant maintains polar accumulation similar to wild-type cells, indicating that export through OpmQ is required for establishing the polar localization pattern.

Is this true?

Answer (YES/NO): NO